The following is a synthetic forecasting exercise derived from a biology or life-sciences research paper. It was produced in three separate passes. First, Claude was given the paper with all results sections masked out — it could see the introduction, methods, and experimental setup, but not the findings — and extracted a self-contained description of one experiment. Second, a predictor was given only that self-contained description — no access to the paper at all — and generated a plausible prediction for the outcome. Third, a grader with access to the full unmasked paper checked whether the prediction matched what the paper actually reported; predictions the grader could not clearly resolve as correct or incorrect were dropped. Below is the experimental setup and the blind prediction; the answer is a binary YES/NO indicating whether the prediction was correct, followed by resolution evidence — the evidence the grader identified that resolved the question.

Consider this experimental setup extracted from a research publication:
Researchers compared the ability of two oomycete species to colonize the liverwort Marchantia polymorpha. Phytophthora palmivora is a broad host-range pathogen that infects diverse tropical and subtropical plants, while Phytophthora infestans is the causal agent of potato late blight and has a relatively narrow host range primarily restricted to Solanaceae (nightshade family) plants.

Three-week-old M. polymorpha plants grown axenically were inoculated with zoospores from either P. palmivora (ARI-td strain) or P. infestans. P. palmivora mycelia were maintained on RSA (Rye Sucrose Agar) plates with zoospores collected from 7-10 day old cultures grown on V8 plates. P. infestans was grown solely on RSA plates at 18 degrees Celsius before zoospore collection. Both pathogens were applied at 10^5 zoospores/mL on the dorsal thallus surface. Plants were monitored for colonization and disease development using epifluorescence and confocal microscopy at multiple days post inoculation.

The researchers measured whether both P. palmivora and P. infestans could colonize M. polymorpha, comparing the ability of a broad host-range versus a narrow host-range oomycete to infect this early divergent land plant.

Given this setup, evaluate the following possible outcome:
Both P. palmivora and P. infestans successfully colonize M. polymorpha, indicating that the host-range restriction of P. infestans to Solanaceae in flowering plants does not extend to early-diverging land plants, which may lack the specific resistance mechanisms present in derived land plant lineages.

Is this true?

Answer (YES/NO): NO